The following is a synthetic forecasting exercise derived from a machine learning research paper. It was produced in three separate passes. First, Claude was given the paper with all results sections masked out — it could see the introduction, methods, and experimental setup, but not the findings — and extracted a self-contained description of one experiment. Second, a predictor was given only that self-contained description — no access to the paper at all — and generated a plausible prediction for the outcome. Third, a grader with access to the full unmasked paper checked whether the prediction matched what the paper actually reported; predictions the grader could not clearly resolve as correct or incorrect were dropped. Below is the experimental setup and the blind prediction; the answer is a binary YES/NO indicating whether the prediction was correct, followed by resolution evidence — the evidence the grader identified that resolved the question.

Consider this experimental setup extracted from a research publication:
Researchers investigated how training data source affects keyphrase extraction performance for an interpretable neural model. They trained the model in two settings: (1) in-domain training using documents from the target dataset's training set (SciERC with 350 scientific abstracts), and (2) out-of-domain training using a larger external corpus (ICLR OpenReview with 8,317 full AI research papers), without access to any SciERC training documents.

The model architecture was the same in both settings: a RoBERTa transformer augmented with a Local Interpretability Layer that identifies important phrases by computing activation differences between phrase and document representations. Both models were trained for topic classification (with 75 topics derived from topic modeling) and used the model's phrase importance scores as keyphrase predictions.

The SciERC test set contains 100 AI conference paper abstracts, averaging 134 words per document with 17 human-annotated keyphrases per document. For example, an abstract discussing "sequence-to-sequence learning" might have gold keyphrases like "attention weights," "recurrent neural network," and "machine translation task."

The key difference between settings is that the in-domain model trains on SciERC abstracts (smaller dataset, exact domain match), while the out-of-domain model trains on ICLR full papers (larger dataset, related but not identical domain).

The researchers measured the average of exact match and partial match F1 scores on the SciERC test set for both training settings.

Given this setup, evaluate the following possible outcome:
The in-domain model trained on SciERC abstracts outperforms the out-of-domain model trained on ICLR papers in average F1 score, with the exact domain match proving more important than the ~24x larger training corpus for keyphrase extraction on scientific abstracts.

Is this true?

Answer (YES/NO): NO